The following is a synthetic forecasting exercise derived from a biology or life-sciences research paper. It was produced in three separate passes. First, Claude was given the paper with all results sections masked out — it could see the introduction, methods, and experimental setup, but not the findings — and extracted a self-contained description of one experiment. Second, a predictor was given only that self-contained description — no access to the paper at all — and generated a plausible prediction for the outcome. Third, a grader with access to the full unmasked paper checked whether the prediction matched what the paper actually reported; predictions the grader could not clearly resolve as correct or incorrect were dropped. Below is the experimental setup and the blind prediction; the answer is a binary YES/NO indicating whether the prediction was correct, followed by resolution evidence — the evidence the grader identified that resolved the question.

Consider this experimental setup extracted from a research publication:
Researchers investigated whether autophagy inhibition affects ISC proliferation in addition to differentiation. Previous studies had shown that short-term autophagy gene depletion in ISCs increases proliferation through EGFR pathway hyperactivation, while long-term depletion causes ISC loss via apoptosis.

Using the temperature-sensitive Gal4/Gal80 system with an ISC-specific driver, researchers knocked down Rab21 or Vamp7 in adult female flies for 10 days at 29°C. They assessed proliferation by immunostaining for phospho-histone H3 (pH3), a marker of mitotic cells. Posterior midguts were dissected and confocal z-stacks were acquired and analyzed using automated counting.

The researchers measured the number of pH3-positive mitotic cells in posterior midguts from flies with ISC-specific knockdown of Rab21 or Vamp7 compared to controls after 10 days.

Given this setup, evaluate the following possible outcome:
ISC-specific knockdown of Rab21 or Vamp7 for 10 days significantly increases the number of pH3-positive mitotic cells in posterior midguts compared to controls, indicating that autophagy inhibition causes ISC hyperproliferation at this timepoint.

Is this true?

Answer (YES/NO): NO